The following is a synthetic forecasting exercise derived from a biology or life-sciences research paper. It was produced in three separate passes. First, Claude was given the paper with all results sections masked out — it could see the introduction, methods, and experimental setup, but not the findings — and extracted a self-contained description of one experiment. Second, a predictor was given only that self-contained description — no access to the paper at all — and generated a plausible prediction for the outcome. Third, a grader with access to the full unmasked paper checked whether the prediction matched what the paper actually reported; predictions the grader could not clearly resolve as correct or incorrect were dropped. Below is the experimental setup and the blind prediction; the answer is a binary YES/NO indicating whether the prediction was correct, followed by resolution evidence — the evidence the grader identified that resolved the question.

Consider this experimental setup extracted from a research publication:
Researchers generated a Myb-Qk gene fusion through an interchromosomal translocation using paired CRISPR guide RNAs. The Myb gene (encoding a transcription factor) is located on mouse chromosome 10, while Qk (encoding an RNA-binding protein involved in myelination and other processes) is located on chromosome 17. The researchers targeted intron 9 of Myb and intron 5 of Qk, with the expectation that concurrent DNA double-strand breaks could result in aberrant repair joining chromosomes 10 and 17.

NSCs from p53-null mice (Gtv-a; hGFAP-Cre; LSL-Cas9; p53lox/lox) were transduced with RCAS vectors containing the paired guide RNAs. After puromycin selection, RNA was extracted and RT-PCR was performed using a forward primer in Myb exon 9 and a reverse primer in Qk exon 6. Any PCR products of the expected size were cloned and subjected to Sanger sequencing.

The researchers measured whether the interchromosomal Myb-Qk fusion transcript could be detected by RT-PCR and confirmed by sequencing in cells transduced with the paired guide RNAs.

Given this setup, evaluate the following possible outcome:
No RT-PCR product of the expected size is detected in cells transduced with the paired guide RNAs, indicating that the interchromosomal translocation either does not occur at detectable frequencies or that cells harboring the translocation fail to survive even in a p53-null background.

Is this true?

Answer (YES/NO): NO